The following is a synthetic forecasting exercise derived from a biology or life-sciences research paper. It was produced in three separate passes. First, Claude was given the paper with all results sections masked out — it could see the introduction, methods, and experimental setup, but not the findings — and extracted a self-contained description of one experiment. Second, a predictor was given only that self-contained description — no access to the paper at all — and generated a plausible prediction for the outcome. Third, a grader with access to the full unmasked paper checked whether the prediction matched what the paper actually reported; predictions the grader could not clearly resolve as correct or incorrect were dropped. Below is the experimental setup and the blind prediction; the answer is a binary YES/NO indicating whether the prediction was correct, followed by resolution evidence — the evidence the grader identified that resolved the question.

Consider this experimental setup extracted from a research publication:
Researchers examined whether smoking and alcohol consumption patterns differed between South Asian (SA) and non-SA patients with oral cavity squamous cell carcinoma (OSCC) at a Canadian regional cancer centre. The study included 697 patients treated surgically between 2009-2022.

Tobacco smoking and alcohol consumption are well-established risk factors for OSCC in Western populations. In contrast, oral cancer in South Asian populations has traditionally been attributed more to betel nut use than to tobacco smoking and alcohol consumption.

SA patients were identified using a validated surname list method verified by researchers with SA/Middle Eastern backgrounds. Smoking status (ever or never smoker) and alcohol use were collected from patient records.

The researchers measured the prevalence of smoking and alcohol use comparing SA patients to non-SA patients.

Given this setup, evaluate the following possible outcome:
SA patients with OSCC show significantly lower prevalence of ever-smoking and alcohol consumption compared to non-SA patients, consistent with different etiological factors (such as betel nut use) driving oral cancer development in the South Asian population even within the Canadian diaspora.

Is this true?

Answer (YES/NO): YES